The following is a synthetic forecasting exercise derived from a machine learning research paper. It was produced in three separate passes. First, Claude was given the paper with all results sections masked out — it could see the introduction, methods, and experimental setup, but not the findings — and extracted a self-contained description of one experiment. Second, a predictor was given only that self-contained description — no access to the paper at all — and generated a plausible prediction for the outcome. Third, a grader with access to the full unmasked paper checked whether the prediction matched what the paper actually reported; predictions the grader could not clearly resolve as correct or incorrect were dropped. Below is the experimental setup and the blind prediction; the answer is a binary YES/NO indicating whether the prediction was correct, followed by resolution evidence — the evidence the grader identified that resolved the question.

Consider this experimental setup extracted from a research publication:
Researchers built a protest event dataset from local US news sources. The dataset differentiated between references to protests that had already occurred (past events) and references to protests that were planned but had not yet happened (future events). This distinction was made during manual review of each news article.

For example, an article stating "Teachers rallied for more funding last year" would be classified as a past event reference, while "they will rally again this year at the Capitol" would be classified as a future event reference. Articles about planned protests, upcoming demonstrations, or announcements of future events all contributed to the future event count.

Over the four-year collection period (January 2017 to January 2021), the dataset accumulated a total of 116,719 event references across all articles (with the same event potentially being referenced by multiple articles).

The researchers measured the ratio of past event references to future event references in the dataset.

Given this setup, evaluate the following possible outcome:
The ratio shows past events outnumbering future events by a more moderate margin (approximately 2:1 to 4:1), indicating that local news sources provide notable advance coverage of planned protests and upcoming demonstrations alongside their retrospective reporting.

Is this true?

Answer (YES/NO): NO